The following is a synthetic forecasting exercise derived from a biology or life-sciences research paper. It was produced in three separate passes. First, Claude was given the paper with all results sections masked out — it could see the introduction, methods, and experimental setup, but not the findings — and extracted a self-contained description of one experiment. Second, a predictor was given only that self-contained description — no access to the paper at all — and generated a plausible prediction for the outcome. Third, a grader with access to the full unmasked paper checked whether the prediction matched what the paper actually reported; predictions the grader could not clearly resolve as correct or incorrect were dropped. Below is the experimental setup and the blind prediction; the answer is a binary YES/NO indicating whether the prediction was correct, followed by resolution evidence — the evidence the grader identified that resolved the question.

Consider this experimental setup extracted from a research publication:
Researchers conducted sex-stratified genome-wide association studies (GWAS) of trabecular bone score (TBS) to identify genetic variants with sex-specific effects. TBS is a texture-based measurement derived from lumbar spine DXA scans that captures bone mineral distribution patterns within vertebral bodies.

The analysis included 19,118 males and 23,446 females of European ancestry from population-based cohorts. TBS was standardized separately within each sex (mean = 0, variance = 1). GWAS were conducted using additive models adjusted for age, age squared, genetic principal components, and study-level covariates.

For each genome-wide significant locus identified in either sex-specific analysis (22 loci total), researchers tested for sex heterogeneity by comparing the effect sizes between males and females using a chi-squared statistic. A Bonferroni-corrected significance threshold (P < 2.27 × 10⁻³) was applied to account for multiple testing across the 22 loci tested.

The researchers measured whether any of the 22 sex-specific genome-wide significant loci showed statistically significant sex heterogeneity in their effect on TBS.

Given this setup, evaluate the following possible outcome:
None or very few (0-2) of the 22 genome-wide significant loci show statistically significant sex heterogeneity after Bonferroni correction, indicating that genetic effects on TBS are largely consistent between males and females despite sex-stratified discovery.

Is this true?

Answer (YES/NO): YES